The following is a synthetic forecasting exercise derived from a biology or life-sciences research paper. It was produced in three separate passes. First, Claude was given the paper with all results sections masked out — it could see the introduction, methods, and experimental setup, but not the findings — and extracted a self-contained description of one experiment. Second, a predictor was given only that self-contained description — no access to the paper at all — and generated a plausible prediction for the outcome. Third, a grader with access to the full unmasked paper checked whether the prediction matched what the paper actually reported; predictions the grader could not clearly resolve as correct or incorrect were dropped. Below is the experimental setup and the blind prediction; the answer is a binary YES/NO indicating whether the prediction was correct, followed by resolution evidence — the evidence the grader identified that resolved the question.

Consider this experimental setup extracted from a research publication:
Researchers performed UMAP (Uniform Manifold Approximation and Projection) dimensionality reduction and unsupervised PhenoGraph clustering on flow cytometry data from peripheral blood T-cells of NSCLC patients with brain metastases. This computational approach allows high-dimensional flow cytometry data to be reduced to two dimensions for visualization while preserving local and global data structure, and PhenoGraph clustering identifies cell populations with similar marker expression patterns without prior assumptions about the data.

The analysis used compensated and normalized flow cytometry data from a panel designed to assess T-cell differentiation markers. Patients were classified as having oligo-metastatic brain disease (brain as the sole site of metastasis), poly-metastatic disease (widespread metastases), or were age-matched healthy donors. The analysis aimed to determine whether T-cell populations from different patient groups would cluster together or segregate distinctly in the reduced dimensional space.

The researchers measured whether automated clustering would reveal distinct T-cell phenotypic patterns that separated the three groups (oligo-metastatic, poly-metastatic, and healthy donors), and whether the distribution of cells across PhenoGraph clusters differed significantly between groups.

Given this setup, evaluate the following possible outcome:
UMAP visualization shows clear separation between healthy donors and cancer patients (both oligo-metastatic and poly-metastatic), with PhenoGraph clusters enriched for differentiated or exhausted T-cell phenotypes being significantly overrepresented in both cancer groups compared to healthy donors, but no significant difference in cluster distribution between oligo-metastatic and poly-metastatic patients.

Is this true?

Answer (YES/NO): NO